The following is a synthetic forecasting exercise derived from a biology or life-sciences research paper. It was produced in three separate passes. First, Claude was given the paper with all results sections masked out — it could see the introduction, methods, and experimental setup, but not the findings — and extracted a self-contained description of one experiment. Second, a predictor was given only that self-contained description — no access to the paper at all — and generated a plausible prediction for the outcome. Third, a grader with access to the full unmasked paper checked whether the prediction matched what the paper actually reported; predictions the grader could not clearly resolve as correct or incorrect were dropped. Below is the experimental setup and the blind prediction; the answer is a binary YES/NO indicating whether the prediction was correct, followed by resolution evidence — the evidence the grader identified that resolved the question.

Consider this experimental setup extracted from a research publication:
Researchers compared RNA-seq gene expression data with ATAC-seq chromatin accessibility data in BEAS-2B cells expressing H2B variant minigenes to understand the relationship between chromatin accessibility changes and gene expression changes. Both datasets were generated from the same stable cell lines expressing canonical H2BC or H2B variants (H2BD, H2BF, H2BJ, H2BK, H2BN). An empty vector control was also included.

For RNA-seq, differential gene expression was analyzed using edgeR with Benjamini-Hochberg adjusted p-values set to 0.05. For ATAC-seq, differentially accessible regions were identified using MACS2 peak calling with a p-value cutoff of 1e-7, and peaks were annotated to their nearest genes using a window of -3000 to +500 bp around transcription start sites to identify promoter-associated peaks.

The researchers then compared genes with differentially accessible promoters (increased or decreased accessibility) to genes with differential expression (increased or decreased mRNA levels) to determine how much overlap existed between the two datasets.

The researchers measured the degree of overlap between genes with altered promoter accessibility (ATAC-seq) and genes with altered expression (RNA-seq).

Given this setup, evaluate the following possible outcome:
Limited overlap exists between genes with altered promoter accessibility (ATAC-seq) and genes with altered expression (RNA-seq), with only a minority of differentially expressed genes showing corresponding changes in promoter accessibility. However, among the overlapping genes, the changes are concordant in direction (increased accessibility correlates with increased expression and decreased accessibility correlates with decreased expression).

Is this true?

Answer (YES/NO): NO